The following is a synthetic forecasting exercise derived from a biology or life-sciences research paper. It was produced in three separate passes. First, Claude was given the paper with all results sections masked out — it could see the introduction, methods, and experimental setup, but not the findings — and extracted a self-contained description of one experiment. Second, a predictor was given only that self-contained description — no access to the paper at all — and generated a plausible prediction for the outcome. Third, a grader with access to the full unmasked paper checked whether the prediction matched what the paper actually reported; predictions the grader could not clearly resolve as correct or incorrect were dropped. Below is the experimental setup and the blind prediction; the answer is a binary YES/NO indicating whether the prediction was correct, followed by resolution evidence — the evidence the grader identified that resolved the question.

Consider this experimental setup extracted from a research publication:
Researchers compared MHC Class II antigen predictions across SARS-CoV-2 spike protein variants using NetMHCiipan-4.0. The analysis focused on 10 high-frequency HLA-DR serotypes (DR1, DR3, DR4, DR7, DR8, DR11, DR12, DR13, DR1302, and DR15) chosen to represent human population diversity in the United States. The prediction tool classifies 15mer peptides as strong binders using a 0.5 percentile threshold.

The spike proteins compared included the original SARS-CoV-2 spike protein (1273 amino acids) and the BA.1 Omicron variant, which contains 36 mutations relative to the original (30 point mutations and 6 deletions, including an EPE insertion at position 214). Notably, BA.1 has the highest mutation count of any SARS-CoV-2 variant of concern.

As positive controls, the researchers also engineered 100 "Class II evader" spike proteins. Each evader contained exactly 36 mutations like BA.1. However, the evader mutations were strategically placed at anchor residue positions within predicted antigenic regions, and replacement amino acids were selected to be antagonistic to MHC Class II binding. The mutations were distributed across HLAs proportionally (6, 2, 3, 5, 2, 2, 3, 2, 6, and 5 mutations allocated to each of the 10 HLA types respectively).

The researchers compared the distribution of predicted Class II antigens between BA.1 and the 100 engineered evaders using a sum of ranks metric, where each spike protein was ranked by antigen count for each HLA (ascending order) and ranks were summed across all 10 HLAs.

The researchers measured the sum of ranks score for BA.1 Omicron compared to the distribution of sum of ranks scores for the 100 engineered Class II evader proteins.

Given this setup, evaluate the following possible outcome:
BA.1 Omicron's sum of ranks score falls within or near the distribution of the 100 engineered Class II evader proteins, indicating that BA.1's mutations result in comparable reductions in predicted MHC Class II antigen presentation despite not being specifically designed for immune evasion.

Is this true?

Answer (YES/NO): NO